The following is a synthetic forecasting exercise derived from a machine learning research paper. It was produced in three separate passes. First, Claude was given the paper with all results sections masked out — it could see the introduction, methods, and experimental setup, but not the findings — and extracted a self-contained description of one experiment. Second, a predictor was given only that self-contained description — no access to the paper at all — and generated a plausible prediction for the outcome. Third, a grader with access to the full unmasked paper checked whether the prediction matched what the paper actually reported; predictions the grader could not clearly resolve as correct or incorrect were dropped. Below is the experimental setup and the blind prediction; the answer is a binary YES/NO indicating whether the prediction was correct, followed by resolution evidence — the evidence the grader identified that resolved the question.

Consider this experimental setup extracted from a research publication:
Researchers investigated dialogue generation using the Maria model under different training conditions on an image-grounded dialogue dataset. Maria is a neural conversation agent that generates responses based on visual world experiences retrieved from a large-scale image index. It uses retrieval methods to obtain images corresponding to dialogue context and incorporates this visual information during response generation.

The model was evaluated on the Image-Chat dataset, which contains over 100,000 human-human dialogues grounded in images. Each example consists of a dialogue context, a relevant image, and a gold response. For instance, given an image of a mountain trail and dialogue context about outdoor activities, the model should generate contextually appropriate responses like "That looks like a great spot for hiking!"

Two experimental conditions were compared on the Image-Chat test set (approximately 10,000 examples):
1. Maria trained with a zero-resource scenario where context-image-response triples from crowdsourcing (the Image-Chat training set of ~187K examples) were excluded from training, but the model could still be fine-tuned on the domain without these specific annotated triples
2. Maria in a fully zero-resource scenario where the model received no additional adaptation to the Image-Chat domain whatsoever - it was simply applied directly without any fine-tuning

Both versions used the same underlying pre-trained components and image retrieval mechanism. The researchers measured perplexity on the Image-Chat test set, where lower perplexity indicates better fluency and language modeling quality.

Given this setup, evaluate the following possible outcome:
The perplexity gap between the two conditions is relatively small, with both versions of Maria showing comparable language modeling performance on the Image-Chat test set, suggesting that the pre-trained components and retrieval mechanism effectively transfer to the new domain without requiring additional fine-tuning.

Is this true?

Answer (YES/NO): NO